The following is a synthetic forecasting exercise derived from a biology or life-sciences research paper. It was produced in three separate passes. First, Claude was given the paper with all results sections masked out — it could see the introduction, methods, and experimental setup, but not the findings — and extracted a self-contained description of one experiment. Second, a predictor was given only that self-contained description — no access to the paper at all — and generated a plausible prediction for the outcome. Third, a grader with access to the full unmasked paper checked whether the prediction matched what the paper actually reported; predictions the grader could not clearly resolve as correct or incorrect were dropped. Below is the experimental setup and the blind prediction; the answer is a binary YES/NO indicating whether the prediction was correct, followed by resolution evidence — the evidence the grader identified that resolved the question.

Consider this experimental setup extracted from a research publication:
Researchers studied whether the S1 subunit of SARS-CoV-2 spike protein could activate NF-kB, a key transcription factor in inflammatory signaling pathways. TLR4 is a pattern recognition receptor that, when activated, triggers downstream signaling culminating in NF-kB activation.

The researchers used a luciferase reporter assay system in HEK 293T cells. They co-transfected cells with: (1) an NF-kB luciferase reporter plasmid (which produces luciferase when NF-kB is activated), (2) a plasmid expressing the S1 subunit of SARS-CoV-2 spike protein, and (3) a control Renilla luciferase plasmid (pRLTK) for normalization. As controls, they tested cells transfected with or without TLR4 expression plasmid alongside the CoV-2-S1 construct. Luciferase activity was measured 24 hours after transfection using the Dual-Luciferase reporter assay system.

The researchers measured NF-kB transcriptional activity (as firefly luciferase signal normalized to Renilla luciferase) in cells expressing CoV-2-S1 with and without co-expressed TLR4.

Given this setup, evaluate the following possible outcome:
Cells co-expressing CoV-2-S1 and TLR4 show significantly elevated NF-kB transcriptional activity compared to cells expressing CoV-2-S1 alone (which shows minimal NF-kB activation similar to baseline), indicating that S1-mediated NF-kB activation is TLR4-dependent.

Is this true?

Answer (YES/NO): NO